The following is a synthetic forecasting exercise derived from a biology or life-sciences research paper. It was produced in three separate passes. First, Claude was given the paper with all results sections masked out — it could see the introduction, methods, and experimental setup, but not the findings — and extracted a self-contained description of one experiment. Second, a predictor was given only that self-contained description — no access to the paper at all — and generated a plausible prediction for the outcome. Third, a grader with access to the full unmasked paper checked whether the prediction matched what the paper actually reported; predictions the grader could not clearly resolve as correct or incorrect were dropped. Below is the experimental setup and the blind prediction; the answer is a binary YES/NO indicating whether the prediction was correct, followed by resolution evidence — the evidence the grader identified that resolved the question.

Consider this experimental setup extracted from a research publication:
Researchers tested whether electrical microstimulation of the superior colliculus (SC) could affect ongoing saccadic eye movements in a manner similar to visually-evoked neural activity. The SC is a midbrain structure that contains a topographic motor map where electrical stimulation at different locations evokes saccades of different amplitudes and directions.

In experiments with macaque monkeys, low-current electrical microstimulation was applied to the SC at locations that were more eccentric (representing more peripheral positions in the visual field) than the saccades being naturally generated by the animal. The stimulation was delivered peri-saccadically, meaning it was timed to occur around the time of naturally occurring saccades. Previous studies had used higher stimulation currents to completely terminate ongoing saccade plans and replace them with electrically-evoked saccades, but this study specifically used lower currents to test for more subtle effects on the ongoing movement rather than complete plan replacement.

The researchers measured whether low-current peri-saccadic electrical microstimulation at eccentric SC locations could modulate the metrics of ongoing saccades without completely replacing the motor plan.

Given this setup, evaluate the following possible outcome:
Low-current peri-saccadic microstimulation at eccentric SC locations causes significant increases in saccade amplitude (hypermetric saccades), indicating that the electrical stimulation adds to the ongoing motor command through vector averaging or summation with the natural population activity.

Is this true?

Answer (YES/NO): YES